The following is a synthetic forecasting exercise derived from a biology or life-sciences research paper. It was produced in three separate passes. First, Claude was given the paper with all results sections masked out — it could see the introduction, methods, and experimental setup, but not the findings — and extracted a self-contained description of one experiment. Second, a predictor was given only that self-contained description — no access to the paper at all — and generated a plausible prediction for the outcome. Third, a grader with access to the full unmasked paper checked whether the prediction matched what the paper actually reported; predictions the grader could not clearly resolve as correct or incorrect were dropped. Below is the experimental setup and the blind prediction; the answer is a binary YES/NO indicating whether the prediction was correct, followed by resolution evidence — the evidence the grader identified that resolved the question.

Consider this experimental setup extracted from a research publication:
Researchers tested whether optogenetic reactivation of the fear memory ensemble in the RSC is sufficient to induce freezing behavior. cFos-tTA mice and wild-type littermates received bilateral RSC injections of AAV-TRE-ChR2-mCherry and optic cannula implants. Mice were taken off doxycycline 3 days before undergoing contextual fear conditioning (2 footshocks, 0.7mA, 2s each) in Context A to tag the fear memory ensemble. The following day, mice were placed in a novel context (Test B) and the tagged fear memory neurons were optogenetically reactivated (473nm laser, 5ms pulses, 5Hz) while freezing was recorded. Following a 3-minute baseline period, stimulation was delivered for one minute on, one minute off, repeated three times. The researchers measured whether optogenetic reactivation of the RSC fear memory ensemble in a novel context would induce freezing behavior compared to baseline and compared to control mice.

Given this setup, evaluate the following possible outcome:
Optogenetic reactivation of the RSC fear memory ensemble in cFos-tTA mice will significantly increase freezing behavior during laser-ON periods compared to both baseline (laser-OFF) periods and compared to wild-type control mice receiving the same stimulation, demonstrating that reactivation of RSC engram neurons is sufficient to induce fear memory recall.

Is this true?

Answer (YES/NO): NO